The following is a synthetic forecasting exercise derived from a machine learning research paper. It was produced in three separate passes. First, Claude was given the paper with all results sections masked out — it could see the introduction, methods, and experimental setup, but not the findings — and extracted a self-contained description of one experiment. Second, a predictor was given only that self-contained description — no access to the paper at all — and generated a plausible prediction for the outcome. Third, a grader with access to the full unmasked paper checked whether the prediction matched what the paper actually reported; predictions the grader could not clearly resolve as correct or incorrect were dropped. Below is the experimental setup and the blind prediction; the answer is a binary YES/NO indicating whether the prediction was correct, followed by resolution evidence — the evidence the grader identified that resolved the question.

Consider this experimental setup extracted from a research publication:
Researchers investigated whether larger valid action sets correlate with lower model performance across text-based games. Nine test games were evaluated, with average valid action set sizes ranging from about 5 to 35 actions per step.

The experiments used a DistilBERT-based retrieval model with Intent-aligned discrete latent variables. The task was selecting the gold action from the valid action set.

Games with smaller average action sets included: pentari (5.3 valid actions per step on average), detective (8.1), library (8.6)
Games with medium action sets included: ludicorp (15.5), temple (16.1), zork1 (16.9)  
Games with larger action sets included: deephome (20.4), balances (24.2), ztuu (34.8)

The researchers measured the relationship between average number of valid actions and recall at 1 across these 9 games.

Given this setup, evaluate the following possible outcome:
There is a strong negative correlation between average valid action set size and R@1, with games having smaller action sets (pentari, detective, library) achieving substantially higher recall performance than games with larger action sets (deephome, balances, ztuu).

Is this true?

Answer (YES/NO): NO